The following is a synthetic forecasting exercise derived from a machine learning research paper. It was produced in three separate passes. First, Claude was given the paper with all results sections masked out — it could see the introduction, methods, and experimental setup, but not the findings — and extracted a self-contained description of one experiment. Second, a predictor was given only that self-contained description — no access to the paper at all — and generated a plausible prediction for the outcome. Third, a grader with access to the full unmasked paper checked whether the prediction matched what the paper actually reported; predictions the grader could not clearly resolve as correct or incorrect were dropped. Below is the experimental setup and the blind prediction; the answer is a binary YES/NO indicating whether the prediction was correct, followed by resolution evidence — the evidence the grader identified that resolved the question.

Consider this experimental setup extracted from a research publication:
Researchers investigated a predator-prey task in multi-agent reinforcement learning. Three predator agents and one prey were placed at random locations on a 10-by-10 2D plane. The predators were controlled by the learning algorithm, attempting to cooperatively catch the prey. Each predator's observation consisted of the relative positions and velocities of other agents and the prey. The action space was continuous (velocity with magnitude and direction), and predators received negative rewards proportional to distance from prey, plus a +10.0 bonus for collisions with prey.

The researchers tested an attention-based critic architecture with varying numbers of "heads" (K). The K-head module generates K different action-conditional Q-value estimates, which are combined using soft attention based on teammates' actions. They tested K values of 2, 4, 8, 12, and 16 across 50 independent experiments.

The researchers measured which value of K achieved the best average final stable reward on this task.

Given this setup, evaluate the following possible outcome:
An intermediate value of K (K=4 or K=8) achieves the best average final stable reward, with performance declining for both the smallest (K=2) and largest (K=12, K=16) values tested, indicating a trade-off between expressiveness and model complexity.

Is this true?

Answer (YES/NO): NO